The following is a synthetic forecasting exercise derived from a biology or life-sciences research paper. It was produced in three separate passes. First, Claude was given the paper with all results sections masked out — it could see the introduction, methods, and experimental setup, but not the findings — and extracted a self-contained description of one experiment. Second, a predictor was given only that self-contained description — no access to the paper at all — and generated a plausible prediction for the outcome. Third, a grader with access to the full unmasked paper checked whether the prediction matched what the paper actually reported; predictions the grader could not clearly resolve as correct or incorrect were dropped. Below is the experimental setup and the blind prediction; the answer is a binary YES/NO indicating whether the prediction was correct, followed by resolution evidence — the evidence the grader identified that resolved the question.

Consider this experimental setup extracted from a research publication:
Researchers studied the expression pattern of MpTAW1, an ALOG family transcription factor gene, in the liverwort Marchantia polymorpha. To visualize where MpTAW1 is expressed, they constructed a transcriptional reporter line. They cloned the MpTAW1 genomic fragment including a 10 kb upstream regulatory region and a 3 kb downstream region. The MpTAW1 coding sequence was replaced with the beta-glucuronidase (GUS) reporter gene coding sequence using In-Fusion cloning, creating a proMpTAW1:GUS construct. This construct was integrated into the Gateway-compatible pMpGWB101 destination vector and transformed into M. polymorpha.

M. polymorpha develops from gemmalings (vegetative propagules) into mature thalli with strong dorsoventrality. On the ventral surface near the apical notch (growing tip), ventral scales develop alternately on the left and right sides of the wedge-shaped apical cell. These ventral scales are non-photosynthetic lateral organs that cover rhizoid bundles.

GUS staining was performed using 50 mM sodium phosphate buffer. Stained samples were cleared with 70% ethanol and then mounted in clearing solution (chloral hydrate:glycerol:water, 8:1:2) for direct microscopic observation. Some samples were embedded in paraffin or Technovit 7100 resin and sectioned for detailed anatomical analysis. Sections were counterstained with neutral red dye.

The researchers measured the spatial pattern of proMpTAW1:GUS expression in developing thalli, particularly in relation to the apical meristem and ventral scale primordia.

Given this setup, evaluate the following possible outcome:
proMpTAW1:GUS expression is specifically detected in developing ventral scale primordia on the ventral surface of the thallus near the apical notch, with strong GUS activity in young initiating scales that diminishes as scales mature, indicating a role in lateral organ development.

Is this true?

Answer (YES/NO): YES